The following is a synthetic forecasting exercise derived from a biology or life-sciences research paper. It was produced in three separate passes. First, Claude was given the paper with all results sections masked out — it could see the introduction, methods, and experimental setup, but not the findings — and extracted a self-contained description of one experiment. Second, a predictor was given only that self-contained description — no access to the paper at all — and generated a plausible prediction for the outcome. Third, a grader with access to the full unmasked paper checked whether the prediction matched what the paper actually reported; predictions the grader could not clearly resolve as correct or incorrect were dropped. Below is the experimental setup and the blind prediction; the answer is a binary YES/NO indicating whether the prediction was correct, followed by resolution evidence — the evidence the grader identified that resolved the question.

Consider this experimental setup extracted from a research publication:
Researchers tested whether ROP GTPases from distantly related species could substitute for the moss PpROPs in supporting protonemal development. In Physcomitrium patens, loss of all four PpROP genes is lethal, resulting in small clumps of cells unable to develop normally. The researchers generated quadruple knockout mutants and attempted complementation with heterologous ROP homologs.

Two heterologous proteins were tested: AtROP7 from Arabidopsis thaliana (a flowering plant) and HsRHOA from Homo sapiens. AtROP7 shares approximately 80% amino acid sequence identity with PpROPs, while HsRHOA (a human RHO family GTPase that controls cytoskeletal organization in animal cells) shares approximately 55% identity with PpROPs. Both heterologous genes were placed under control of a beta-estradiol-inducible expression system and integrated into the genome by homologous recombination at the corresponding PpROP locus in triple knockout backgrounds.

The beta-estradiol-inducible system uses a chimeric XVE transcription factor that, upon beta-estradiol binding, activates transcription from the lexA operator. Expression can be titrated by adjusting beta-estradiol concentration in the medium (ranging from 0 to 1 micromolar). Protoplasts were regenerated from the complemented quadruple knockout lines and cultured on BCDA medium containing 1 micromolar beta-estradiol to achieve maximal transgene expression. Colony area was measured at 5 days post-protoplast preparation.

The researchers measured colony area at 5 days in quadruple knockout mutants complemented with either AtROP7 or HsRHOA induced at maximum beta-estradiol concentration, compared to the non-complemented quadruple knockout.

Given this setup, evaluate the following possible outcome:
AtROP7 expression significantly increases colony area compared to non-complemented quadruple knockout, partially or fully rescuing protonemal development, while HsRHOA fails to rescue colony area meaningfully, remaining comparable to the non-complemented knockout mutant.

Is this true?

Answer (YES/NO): NO